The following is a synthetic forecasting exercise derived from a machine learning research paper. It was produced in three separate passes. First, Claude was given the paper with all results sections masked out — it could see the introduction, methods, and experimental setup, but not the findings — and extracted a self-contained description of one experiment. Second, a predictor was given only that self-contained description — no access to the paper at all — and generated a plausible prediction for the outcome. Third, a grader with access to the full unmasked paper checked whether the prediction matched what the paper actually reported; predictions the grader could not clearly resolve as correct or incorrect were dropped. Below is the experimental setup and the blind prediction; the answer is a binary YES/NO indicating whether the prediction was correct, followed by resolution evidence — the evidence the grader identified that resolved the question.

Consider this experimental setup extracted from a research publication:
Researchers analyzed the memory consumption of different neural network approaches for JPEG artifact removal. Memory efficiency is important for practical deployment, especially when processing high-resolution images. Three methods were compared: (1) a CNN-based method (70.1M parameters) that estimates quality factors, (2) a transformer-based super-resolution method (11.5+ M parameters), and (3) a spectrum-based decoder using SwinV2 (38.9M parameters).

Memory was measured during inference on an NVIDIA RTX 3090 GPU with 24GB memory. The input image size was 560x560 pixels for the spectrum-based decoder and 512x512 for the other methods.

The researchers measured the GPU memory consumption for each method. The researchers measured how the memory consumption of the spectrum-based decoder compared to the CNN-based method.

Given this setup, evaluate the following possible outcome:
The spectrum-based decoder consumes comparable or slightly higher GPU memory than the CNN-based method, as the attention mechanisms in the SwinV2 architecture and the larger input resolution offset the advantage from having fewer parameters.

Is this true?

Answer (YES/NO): NO